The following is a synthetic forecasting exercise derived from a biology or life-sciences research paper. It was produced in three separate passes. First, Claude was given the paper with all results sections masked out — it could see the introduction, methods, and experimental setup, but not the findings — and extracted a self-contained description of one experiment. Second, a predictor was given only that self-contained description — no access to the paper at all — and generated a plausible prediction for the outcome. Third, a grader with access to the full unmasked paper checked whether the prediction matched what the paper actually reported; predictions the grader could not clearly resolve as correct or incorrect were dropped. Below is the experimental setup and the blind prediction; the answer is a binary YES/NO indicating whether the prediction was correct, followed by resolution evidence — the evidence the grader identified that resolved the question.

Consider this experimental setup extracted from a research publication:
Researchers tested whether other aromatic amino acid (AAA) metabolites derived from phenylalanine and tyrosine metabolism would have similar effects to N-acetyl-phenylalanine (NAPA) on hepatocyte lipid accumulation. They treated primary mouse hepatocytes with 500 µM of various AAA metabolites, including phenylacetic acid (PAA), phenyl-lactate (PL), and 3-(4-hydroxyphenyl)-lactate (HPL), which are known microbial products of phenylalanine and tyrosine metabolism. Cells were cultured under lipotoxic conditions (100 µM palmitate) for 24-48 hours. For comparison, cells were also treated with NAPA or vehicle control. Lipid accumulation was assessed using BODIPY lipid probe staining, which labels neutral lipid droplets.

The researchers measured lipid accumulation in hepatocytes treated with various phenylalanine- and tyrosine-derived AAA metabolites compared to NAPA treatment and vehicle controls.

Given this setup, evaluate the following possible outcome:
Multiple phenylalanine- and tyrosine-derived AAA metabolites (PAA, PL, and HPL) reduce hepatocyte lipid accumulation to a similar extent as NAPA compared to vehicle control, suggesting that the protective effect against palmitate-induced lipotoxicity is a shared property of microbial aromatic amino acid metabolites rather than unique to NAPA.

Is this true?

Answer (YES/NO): NO